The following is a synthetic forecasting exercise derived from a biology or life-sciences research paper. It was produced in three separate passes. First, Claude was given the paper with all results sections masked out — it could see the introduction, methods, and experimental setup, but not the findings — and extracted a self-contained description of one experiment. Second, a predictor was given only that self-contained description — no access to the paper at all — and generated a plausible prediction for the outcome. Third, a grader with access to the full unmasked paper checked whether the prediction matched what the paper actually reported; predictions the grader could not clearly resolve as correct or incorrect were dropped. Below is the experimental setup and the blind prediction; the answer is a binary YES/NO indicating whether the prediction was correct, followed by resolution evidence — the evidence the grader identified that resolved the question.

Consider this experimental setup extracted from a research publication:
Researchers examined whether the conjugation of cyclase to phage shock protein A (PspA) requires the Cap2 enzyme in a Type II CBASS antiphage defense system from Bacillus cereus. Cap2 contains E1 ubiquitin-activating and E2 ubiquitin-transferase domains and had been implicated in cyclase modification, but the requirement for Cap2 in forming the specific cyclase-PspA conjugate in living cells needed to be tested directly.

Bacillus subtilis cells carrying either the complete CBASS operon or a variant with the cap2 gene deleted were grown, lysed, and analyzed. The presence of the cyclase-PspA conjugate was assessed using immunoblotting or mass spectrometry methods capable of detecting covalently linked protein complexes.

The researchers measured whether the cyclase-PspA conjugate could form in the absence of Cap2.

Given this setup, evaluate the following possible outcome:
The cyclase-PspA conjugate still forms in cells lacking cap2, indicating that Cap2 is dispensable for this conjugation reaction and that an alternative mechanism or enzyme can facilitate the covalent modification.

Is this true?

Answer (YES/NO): NO